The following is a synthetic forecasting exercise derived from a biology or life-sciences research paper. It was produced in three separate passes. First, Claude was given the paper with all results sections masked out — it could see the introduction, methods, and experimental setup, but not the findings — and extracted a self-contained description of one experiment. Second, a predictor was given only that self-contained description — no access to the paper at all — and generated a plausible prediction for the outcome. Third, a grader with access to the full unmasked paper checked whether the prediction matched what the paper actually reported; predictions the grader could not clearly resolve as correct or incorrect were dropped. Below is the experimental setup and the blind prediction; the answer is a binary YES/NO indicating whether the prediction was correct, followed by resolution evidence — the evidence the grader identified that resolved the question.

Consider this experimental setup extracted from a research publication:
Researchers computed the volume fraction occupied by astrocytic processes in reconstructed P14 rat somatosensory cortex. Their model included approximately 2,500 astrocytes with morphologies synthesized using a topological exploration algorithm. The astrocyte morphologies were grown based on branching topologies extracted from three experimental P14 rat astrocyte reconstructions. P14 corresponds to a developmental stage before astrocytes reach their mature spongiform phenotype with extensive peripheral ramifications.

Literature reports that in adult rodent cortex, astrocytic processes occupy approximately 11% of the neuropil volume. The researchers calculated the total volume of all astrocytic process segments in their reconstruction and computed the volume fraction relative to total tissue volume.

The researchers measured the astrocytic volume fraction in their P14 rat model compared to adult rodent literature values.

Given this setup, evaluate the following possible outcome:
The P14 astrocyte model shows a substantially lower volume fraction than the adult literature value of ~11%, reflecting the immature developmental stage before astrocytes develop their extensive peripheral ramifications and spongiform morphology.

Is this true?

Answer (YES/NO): YES